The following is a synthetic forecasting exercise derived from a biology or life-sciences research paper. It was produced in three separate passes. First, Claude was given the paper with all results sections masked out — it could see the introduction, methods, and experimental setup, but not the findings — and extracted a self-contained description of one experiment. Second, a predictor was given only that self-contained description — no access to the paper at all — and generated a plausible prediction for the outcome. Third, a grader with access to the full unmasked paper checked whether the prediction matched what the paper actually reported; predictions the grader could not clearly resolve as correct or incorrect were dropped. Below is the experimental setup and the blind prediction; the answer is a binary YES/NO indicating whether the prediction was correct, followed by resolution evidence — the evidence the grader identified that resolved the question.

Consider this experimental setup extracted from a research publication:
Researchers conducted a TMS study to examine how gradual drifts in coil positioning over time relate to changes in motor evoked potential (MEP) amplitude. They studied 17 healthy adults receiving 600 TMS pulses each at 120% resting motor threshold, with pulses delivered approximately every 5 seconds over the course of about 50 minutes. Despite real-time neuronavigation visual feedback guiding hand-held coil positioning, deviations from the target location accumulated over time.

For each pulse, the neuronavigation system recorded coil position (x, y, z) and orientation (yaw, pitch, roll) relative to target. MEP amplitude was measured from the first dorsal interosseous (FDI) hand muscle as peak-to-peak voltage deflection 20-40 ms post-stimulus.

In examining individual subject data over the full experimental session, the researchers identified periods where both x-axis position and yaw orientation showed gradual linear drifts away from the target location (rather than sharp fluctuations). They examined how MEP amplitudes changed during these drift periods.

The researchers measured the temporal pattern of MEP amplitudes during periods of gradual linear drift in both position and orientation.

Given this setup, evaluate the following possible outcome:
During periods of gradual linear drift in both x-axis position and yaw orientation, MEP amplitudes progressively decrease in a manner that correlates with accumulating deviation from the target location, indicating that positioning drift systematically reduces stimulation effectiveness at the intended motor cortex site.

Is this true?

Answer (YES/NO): YES